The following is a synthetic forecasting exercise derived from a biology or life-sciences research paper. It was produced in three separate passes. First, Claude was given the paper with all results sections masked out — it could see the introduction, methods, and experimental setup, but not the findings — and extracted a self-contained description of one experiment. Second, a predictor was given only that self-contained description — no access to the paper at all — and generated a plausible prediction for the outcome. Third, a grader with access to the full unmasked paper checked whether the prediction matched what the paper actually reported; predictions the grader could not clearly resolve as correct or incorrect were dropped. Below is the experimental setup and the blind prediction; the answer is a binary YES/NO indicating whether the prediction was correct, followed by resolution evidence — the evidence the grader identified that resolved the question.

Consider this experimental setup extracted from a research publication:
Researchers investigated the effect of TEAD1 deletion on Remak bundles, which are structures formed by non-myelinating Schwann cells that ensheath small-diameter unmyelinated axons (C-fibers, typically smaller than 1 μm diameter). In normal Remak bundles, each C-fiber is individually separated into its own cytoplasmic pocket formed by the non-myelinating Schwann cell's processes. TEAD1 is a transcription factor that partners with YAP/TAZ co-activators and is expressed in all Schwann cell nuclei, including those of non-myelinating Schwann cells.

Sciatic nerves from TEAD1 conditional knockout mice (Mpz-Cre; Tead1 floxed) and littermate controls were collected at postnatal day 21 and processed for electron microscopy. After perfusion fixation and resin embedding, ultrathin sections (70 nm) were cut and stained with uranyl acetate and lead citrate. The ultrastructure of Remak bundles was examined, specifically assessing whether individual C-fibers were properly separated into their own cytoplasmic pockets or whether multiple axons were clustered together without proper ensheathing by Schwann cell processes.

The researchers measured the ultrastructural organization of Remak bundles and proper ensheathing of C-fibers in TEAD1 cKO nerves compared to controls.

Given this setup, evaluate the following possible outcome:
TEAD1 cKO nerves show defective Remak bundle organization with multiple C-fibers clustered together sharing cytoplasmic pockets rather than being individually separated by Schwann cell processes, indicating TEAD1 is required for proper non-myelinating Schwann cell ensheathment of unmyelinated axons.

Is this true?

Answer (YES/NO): YES